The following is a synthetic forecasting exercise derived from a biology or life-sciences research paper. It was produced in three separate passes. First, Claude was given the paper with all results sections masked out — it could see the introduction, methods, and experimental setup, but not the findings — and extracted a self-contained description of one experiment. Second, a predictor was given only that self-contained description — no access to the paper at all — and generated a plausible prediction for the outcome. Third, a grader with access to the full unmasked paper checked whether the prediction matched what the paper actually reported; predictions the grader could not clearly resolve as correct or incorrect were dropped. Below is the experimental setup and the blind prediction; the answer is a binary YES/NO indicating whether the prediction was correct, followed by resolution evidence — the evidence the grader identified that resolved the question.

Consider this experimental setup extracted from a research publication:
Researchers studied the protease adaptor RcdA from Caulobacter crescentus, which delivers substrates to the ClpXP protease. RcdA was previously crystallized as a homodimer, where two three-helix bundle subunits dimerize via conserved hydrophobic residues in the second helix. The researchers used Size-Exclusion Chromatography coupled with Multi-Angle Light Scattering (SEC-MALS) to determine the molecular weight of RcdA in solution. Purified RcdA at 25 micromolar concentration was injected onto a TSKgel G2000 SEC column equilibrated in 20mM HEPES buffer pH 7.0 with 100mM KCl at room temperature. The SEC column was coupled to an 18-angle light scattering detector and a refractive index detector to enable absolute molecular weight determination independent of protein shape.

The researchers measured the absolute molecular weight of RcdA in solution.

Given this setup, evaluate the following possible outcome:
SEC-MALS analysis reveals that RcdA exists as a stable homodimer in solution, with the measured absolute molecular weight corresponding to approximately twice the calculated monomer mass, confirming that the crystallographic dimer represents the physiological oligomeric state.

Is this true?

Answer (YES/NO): YES